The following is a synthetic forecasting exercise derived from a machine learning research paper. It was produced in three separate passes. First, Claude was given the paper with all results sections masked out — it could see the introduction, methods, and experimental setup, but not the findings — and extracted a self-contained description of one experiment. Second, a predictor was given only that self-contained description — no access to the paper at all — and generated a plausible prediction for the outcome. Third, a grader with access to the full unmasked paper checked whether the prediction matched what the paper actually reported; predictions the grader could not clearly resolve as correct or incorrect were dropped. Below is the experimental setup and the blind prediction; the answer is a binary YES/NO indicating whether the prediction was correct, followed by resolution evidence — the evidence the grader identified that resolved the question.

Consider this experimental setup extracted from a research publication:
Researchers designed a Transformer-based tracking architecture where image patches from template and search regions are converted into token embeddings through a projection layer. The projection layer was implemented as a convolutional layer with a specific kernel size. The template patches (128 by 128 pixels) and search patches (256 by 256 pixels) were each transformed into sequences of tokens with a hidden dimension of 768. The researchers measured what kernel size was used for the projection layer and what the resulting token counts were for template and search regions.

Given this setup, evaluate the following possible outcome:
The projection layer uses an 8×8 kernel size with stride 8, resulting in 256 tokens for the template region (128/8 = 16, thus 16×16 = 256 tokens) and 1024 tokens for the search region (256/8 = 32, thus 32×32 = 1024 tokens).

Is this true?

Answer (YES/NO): NO